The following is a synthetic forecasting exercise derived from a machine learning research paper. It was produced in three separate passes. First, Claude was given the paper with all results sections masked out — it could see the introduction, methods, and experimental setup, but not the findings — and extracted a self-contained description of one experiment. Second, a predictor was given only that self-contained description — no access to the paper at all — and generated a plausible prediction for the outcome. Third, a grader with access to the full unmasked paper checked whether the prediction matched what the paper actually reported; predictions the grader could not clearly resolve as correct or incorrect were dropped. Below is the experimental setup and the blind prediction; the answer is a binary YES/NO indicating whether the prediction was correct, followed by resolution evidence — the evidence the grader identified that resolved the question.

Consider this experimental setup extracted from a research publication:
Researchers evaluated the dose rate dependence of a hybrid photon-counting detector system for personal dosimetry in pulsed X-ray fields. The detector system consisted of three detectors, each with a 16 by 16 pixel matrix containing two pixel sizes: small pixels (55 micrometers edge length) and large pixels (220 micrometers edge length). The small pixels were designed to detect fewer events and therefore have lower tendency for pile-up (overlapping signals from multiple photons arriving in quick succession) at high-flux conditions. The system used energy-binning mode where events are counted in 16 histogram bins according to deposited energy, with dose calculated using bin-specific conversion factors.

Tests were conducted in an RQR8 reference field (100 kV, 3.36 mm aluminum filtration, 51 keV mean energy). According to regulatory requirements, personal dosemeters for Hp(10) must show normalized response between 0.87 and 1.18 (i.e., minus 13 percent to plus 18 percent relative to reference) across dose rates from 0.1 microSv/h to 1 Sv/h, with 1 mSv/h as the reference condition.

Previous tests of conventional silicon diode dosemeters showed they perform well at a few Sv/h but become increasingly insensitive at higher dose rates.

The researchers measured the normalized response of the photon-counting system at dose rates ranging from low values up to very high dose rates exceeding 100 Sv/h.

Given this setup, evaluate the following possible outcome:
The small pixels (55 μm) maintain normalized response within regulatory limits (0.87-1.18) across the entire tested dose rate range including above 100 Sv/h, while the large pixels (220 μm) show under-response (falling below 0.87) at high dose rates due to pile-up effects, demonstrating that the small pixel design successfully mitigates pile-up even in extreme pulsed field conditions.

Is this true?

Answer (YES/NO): NO